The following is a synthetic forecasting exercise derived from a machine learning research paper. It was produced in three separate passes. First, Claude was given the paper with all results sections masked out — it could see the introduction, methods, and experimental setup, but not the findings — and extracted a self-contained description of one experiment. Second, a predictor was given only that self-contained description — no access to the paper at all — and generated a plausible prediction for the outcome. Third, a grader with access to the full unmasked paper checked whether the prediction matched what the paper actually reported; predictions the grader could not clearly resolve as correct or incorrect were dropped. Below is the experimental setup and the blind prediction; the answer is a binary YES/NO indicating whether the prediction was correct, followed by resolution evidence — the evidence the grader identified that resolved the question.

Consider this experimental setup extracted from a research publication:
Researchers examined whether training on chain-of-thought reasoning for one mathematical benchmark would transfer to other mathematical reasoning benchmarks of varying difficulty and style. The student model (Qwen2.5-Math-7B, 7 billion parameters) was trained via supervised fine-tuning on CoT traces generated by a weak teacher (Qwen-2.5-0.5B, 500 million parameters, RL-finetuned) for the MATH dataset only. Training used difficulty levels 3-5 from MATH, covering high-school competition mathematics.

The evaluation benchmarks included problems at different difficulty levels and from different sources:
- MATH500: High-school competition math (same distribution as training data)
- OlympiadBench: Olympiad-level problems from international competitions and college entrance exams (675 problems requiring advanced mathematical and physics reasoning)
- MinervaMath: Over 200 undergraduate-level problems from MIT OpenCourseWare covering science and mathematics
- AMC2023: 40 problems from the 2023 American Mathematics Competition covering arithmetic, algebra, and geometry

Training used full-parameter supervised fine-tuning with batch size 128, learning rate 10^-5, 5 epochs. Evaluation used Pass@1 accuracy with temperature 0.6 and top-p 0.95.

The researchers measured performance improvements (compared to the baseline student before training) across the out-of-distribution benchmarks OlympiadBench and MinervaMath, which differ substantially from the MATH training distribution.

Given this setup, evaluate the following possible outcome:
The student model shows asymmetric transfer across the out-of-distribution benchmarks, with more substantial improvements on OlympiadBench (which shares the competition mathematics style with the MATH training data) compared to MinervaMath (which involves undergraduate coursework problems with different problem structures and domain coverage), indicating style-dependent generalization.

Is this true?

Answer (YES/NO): NO